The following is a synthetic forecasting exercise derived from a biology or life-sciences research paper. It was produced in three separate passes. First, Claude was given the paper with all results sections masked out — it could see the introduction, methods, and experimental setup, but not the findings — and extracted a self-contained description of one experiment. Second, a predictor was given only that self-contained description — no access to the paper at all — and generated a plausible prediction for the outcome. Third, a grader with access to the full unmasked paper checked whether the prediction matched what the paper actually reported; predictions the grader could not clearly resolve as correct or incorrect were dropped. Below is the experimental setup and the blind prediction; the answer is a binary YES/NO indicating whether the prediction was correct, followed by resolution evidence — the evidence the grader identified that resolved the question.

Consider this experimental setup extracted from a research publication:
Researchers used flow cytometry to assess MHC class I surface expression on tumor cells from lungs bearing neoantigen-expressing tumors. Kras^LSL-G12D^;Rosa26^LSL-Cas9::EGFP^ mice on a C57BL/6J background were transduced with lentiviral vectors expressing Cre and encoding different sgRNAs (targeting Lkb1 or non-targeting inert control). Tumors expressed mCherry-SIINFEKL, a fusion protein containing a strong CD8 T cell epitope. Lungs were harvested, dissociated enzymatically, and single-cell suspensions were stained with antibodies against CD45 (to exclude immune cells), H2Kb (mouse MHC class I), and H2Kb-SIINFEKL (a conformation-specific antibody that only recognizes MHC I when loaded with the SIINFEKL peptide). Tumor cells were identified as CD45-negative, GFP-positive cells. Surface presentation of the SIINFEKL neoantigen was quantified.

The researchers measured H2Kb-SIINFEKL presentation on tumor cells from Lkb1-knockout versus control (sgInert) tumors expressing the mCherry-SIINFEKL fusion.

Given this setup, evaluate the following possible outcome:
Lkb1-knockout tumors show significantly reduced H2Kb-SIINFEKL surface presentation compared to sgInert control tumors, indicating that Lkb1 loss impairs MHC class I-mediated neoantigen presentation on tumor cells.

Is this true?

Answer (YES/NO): NO